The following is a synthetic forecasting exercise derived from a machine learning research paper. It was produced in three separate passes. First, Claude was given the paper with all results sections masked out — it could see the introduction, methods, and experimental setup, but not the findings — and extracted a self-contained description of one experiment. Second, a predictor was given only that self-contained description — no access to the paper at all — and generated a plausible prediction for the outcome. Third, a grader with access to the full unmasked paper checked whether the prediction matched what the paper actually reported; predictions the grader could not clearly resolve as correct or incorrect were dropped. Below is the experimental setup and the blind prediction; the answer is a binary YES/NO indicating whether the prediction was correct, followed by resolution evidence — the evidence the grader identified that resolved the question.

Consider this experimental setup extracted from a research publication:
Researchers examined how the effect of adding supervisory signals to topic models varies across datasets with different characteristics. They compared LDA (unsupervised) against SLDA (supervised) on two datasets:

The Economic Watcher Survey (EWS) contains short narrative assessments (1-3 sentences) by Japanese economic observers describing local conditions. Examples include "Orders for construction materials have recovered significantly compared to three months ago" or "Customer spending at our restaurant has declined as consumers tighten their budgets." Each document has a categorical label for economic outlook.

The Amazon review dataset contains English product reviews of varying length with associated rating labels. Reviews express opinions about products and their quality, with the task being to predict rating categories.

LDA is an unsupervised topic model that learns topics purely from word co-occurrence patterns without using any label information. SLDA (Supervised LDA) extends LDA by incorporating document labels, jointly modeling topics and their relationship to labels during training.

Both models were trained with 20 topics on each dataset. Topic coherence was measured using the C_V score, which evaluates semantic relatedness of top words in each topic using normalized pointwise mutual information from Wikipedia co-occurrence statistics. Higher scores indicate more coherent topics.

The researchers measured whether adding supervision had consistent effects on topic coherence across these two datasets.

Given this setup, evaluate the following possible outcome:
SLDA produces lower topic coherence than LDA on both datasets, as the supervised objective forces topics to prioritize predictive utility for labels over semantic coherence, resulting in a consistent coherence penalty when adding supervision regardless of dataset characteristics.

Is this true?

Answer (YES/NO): NO